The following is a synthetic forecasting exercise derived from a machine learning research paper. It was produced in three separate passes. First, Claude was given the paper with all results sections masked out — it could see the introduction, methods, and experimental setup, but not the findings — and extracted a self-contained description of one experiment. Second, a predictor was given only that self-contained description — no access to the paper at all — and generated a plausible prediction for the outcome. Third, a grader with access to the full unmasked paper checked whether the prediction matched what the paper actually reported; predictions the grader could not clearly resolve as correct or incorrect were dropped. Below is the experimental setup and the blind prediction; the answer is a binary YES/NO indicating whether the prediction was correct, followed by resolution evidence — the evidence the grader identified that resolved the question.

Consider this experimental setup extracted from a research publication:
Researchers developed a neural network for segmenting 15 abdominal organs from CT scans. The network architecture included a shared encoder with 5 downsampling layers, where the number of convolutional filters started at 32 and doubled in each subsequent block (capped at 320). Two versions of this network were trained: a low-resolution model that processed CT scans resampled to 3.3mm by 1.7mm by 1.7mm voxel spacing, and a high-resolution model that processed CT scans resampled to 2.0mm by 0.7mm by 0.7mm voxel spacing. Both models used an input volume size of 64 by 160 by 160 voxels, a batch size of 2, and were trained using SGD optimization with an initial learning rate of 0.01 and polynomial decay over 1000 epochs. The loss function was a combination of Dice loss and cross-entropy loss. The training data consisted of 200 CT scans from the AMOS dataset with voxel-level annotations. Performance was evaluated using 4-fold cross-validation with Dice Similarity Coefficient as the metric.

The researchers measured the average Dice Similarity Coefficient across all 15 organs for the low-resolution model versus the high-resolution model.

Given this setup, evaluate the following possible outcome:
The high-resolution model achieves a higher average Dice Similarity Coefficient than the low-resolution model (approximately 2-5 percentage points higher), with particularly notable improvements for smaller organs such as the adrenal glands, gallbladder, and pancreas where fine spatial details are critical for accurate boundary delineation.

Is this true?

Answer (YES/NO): NO